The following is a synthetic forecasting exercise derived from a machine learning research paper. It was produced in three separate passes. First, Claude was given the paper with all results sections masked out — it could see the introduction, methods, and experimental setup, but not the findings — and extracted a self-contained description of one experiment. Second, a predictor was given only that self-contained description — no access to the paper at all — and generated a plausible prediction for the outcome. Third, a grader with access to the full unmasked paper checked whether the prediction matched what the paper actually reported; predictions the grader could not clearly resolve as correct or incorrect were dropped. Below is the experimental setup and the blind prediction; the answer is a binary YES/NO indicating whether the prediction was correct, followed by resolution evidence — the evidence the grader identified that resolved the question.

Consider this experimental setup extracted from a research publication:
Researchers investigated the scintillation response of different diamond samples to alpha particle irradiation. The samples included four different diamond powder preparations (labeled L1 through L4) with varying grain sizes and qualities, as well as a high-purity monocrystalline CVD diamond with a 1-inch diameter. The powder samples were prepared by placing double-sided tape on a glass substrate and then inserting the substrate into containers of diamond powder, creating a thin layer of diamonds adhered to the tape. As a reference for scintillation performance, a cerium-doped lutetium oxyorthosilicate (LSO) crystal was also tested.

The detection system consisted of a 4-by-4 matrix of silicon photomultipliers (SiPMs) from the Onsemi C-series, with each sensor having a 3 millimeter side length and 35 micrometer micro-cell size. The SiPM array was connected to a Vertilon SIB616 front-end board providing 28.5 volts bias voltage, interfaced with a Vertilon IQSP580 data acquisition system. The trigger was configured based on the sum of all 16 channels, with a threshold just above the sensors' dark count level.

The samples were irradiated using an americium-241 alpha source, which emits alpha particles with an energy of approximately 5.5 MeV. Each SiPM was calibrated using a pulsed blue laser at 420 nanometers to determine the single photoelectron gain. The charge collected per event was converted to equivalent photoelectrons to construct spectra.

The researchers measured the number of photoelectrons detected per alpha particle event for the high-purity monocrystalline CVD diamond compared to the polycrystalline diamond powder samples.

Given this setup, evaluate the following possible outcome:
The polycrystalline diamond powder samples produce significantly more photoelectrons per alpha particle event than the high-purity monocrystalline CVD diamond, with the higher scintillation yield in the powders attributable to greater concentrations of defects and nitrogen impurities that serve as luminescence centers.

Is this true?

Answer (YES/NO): YES